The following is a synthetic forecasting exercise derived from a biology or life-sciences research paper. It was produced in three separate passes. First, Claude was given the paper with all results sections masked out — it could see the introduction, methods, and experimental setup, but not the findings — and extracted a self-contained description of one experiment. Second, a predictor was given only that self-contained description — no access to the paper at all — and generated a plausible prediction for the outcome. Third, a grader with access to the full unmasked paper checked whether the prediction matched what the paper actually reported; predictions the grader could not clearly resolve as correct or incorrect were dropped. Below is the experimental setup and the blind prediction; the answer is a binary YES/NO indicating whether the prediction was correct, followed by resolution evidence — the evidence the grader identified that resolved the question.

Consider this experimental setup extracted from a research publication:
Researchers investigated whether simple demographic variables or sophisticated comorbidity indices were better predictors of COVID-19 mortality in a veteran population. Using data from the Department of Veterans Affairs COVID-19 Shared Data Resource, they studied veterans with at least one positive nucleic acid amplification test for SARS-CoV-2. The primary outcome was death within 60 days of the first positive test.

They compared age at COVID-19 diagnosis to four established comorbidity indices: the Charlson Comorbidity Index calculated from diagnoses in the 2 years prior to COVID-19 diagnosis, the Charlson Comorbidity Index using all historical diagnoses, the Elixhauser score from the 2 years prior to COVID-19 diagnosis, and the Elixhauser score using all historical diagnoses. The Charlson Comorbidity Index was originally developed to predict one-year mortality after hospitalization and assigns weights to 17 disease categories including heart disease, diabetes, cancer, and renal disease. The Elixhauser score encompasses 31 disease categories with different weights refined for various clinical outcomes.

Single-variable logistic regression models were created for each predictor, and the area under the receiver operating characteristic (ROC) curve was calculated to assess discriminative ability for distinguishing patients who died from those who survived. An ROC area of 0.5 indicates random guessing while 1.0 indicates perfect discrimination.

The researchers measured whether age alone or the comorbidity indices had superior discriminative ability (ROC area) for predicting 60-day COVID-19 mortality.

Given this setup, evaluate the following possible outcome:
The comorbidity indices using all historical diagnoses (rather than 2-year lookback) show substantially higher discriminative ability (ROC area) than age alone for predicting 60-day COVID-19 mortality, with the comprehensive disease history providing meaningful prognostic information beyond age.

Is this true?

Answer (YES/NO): NO